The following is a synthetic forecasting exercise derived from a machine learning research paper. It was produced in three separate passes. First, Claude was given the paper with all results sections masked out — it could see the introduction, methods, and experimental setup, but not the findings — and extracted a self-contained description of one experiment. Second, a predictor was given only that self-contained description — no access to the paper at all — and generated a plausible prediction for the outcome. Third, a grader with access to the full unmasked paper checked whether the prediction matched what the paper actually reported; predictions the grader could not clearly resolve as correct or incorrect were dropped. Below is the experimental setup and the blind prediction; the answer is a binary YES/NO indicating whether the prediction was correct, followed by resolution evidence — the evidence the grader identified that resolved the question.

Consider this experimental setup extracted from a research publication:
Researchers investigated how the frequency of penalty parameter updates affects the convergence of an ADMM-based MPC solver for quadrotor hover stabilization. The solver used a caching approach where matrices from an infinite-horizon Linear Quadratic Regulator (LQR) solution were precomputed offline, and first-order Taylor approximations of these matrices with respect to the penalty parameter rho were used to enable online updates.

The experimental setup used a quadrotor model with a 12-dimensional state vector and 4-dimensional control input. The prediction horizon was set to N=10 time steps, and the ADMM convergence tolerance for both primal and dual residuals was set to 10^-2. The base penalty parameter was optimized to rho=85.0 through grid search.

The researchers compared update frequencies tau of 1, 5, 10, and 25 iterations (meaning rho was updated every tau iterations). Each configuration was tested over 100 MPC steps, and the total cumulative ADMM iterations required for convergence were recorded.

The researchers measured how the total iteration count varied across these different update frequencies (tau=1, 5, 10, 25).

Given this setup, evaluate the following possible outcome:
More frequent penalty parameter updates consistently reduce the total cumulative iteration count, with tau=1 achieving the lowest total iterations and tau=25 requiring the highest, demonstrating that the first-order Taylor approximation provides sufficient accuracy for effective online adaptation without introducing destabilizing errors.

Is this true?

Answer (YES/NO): YES